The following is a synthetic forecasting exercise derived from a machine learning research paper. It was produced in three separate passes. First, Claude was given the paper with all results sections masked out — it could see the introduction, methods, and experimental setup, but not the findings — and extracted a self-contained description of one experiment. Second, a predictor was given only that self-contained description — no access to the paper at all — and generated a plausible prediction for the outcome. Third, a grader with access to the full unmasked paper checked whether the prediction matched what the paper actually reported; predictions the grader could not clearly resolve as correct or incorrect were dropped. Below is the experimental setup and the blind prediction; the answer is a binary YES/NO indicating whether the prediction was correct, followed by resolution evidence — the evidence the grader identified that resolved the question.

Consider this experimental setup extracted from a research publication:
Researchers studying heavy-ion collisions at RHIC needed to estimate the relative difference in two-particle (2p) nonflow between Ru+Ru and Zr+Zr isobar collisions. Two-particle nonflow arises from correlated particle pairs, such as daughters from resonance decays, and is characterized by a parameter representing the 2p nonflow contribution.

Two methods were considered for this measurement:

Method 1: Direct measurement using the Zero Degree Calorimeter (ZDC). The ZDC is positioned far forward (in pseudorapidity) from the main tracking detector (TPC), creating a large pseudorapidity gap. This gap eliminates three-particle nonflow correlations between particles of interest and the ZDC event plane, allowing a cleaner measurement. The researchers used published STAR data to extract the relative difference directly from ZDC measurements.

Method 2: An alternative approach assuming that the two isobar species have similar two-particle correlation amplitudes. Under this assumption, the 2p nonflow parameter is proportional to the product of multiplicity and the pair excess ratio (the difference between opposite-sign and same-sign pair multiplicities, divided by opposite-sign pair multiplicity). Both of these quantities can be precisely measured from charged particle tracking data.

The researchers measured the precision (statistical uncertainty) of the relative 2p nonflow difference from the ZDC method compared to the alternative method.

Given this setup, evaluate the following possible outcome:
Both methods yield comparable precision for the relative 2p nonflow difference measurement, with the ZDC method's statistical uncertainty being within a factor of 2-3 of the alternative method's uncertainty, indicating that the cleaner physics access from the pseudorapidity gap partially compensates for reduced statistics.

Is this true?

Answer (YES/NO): NO